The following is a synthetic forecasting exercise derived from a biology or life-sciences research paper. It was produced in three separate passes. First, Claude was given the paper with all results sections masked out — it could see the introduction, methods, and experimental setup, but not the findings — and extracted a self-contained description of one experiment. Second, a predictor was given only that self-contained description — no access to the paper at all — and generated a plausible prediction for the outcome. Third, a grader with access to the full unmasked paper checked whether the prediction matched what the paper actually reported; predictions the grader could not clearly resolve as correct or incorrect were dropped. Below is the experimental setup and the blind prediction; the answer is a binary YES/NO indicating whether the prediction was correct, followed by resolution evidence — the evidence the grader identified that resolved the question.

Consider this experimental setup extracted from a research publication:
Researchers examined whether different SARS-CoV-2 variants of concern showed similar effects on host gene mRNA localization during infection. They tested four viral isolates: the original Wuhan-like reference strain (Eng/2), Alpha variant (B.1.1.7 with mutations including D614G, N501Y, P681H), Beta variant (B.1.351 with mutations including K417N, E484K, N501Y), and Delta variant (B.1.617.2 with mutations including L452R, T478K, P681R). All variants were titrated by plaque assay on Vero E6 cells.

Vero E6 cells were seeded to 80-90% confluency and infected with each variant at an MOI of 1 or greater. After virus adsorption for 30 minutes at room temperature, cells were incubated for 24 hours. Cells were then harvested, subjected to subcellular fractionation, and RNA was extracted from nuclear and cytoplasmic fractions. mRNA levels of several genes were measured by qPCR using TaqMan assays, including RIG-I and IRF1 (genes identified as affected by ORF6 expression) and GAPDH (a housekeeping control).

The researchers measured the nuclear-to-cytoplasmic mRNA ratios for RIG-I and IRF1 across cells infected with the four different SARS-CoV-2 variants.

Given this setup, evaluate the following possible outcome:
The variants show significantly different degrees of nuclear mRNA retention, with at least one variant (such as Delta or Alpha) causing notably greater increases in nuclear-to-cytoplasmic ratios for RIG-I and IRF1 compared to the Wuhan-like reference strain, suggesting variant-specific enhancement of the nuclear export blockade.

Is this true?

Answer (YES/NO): NO